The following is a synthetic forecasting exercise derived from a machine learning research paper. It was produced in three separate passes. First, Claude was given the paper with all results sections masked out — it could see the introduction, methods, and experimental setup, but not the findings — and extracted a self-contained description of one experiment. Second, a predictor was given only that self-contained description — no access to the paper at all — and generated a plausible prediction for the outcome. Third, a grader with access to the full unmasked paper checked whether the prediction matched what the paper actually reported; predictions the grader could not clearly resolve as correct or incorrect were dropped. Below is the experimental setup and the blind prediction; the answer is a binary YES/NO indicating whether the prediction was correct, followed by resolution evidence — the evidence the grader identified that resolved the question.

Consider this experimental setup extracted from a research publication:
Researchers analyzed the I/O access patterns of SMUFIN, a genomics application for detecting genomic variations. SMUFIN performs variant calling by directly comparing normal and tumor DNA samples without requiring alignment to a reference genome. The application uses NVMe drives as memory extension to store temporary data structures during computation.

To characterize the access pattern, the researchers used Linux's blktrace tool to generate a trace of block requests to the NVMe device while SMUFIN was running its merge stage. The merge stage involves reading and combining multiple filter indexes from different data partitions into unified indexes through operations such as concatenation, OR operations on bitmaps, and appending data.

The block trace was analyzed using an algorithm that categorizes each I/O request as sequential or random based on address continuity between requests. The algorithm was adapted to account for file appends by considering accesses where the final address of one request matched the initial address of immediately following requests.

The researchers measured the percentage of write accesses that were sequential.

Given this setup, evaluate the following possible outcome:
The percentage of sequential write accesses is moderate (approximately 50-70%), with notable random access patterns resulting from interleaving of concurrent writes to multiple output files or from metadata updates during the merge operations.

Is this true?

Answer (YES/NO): NO